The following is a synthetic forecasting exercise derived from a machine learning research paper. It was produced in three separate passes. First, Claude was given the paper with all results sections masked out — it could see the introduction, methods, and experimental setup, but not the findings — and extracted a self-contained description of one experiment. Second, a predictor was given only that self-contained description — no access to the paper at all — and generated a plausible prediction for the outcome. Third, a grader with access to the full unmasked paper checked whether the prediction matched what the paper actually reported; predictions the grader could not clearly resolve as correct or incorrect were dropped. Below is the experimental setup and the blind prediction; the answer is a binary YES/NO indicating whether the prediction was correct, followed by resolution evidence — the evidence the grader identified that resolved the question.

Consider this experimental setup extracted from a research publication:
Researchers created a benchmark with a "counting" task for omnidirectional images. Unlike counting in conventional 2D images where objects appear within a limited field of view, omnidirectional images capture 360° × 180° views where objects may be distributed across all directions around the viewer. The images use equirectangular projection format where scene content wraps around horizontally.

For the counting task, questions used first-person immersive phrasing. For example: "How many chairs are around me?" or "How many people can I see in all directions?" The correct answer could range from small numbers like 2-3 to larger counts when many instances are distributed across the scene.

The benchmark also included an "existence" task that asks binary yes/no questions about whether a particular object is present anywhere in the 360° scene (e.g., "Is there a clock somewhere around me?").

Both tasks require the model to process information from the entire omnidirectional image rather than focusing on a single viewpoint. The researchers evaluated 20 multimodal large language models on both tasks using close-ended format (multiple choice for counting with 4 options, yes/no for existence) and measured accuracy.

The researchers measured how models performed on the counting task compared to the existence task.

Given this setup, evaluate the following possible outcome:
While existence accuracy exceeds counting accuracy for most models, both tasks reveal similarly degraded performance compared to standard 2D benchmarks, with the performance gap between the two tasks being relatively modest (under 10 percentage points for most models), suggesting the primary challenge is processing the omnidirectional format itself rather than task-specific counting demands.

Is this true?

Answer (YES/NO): NO